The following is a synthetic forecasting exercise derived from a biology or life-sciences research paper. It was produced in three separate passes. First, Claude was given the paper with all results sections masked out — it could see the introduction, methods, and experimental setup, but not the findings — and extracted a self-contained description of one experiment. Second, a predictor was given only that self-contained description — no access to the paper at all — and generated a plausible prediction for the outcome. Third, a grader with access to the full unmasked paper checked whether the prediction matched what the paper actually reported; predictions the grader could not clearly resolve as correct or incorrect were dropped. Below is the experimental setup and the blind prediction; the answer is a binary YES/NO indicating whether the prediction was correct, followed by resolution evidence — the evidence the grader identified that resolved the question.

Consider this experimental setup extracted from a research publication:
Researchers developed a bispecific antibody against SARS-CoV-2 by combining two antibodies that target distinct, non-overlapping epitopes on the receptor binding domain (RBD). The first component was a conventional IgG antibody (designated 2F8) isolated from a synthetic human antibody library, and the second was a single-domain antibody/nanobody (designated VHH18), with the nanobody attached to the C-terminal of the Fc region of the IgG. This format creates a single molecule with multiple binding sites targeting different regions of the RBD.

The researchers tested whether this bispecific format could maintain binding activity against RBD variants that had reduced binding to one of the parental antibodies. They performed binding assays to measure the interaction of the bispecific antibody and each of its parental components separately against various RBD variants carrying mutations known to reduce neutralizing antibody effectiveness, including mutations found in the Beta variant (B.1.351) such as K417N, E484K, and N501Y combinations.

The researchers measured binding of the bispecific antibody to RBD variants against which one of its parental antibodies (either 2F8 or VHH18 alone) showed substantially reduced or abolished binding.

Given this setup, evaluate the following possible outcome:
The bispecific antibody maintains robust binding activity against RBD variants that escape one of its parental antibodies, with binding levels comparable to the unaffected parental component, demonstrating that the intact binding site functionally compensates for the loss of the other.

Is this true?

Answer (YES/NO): YES